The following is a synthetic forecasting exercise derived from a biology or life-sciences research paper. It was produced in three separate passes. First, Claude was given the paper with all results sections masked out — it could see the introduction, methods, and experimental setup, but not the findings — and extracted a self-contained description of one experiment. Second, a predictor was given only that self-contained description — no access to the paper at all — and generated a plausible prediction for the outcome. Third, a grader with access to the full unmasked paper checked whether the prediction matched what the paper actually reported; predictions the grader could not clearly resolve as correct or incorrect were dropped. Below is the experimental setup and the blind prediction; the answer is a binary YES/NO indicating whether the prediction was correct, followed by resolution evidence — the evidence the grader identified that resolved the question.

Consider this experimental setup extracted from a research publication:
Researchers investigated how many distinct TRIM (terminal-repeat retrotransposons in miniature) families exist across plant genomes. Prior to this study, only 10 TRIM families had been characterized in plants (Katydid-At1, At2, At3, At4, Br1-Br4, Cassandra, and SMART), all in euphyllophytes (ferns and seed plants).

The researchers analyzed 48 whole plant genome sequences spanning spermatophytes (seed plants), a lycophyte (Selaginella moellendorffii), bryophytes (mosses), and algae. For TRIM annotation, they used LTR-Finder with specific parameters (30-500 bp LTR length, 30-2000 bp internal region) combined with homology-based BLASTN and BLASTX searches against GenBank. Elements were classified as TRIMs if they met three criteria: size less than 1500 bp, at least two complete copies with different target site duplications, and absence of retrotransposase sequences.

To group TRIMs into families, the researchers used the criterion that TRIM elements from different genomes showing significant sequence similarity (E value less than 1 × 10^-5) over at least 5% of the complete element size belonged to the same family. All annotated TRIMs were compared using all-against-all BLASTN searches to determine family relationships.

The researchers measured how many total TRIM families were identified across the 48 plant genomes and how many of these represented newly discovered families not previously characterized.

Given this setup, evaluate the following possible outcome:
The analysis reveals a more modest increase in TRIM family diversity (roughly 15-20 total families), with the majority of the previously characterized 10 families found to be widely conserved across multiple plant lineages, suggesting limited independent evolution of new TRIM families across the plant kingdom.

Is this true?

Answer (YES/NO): NO